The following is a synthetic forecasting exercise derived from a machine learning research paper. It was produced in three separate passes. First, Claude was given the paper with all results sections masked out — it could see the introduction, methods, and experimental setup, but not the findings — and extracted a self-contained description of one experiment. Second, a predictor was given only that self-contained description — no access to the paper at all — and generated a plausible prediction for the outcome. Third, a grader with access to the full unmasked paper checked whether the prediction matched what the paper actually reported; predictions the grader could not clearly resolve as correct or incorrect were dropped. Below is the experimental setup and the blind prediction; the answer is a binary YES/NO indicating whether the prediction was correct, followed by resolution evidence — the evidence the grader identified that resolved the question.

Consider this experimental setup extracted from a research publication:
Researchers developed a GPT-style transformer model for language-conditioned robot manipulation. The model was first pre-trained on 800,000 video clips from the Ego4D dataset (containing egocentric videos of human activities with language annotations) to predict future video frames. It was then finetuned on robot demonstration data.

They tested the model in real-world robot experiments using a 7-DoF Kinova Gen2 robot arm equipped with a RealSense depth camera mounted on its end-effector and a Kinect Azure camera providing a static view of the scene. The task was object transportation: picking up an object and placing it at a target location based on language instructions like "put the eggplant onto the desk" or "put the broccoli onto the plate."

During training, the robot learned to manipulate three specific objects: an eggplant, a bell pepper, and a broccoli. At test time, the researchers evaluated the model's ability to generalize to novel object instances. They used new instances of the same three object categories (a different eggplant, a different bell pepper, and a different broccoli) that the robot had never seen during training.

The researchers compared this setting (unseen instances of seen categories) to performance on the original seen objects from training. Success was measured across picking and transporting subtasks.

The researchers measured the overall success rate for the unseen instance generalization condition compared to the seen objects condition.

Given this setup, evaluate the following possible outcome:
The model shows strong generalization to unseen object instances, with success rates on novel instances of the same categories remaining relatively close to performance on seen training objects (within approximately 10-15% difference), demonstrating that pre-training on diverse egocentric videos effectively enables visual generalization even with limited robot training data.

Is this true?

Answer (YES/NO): YES